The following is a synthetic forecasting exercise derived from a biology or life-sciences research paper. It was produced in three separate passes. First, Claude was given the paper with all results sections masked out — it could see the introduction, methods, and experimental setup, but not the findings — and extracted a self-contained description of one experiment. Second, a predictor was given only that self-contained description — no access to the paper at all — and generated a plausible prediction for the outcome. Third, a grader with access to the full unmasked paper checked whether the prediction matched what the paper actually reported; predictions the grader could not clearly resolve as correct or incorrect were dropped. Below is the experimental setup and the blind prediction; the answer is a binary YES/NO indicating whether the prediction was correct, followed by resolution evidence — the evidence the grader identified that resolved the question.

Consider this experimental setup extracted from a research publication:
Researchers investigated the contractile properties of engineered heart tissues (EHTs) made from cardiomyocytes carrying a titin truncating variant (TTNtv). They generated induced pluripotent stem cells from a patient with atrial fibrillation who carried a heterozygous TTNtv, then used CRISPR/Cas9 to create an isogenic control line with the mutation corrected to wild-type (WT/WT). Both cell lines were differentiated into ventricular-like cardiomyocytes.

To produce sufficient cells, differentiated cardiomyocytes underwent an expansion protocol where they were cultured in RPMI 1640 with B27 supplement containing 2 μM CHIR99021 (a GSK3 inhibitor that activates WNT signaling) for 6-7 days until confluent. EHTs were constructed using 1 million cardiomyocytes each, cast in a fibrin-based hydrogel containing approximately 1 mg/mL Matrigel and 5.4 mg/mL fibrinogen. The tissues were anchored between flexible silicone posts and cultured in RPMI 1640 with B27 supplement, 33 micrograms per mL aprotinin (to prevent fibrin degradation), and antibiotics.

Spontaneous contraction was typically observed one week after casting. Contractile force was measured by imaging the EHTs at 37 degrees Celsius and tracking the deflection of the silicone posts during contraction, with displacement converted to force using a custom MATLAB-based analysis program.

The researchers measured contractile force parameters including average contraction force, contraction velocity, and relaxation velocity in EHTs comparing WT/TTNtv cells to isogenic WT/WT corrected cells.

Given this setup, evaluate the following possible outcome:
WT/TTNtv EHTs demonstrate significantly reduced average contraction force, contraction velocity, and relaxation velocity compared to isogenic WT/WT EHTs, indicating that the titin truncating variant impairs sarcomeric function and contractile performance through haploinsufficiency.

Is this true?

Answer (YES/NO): NO